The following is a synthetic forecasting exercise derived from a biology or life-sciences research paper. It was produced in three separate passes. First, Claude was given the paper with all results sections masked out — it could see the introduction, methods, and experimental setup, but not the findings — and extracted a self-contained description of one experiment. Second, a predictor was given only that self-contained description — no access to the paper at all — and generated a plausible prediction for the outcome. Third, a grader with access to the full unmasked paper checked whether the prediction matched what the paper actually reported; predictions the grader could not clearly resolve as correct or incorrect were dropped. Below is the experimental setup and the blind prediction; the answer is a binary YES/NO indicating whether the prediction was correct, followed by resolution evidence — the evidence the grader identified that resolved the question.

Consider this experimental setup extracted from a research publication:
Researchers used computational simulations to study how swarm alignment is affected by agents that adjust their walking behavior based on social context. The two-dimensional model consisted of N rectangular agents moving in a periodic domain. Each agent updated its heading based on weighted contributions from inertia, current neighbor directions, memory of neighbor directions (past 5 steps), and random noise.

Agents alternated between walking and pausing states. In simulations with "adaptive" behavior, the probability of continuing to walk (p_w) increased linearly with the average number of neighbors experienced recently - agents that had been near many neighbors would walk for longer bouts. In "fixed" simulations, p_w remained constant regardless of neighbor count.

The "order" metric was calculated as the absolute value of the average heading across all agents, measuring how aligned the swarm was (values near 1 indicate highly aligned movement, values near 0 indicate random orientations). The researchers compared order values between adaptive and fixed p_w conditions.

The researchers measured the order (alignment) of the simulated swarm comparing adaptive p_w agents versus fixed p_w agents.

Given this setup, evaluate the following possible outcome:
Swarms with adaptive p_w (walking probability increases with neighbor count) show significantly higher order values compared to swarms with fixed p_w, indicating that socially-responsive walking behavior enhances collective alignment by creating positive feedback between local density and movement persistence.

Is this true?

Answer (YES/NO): NO